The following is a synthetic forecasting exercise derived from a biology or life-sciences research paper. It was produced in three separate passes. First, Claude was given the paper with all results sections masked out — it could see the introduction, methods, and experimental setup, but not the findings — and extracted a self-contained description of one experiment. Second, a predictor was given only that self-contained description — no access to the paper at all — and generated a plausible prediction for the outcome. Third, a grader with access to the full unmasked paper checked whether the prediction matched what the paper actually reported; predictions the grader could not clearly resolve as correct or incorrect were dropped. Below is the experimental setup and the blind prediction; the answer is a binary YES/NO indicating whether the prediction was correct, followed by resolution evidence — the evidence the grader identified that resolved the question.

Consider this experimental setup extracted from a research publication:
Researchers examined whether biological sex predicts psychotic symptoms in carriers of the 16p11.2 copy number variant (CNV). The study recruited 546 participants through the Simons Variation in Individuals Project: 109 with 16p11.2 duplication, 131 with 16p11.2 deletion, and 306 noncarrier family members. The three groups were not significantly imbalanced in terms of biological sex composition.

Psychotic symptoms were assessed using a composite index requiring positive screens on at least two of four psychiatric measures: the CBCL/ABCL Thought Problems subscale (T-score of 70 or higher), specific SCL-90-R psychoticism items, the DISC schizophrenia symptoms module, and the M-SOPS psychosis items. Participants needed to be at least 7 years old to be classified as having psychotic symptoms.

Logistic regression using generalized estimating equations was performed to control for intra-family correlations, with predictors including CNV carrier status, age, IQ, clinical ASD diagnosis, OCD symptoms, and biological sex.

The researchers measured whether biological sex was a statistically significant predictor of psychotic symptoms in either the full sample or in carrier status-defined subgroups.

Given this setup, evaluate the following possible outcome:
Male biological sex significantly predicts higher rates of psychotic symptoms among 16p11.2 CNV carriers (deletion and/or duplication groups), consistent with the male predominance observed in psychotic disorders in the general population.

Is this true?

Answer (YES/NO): NO